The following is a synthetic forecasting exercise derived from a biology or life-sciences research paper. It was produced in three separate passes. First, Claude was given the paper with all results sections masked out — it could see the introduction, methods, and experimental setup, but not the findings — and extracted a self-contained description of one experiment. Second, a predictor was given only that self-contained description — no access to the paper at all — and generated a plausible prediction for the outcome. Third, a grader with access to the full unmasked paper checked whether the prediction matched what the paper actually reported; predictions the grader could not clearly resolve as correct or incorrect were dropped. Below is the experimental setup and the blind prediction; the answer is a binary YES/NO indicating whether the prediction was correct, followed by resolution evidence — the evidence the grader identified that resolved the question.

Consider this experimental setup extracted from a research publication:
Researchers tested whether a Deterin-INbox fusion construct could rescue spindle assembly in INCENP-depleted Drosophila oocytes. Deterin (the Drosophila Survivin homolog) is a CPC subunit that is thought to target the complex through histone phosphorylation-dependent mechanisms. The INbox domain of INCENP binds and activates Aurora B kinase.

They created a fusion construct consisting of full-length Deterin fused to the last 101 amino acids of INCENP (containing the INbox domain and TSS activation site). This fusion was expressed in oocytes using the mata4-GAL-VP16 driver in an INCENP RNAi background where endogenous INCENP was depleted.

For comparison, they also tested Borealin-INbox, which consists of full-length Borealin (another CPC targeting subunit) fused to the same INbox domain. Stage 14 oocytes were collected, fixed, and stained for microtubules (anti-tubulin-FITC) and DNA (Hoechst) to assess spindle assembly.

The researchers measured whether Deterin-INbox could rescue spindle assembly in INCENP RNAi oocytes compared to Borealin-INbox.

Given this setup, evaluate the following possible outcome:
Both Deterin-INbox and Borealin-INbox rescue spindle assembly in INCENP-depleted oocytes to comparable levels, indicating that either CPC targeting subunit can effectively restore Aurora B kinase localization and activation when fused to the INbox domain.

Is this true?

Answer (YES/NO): NO